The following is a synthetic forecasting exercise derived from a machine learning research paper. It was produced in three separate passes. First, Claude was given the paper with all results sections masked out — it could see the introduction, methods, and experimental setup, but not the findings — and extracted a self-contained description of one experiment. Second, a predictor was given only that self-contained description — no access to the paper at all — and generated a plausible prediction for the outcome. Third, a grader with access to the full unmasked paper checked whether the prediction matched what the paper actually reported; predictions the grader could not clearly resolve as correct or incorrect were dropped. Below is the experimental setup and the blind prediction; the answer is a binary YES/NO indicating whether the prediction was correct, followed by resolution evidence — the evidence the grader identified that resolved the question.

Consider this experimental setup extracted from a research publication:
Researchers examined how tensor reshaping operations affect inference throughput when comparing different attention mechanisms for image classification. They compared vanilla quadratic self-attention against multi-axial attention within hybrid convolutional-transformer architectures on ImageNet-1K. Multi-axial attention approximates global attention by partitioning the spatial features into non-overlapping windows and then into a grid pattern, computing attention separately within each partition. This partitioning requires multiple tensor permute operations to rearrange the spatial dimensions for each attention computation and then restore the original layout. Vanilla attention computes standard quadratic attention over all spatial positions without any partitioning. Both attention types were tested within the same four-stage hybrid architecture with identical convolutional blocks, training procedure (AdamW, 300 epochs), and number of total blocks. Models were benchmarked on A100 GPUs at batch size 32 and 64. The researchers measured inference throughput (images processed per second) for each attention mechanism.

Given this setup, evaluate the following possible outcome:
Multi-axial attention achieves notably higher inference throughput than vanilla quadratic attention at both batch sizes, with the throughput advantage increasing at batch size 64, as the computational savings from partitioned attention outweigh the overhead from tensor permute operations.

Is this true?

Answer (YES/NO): NO